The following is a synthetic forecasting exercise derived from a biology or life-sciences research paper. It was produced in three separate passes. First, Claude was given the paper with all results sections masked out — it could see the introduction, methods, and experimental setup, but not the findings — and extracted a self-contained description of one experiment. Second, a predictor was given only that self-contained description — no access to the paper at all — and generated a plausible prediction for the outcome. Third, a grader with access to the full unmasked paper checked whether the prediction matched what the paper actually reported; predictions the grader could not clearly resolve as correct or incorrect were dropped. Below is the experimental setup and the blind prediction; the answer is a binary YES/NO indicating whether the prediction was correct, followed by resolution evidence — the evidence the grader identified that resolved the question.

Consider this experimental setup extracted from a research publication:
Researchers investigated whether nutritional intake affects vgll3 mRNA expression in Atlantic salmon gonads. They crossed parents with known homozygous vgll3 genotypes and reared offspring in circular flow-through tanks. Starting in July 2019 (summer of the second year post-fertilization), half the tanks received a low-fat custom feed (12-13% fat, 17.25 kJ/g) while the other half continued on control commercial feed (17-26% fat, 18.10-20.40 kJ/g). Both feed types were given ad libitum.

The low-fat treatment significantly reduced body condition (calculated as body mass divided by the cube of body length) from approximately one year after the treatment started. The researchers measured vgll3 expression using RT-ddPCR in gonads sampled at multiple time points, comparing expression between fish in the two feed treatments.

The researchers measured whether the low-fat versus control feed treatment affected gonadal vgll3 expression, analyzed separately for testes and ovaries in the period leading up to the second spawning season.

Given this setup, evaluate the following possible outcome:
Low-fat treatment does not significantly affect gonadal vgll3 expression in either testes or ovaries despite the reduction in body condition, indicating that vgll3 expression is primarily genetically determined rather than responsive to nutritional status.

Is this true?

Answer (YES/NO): NO